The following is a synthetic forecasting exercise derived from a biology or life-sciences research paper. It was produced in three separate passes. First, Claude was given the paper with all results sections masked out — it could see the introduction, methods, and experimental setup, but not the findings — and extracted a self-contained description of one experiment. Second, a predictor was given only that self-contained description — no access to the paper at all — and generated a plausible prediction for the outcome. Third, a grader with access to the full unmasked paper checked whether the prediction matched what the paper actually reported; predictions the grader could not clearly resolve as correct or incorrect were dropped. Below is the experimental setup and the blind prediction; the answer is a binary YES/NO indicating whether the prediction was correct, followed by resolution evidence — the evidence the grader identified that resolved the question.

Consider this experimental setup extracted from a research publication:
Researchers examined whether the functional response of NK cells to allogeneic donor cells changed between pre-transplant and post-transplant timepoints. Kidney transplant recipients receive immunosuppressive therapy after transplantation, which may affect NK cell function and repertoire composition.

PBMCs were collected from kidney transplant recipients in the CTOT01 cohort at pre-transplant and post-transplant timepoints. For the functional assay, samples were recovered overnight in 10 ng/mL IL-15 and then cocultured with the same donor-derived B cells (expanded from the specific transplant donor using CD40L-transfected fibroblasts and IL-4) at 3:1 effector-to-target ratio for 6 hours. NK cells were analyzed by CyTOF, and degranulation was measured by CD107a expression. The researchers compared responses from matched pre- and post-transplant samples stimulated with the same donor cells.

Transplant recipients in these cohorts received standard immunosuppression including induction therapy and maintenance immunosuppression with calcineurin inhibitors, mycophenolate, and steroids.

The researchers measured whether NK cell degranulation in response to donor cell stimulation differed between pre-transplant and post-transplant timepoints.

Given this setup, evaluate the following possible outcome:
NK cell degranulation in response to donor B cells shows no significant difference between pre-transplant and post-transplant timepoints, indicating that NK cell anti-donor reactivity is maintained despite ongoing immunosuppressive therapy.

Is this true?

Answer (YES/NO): YES